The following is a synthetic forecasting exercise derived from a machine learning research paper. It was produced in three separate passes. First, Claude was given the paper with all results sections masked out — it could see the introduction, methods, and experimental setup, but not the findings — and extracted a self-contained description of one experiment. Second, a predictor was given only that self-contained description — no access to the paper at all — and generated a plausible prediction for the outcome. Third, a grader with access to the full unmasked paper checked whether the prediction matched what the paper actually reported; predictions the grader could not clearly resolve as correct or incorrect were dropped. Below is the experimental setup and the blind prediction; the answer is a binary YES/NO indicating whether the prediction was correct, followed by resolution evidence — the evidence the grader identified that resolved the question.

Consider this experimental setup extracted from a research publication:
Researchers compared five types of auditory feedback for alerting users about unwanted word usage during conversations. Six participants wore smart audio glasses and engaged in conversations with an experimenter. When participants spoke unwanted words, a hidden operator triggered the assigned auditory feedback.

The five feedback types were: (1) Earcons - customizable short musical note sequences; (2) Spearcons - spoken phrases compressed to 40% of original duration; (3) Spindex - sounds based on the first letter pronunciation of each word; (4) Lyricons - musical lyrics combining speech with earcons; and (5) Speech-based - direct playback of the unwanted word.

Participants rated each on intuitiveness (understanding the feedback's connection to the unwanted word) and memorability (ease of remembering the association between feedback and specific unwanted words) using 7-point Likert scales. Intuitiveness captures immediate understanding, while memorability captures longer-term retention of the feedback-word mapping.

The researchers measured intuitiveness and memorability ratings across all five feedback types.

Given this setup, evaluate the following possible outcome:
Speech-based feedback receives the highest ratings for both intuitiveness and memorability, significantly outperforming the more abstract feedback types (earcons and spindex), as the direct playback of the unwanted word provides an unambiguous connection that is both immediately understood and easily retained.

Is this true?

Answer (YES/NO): NO